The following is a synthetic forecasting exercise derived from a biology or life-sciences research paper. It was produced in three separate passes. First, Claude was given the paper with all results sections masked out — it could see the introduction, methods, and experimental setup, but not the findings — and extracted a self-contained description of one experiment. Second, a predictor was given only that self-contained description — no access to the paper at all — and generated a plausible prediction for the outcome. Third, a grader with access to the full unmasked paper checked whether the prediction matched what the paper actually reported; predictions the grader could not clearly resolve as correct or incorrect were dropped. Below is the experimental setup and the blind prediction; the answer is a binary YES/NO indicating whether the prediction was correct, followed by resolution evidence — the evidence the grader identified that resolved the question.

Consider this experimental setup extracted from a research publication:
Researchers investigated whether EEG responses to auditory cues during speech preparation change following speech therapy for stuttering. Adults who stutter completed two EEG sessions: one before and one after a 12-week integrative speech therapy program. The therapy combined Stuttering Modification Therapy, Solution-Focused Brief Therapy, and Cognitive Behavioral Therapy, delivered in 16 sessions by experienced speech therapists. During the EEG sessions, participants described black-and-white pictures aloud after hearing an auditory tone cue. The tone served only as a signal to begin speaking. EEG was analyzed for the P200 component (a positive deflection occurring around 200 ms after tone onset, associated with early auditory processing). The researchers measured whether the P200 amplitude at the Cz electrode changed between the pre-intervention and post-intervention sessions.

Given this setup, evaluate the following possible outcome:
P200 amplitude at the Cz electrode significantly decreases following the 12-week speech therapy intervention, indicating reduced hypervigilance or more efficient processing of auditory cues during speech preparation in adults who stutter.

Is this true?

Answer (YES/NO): NO